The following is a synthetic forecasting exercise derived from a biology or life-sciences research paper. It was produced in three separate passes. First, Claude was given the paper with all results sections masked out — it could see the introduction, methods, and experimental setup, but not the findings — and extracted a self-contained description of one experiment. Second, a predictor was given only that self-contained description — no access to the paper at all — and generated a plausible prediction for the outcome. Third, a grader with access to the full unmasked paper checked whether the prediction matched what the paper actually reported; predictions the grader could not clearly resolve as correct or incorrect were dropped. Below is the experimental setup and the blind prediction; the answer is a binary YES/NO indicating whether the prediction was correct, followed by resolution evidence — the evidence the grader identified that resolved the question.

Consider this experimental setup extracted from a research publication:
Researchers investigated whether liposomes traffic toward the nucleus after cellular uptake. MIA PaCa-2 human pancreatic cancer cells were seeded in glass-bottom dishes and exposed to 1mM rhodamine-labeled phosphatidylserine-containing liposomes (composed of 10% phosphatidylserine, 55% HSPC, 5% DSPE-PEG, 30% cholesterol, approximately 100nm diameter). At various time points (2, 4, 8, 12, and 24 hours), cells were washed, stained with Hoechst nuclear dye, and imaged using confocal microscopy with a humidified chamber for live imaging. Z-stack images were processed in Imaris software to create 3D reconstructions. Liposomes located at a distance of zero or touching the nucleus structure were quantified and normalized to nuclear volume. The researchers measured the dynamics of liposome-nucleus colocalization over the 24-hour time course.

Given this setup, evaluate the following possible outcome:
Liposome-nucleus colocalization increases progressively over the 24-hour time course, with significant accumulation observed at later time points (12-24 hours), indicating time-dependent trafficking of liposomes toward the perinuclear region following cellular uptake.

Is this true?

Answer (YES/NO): YES